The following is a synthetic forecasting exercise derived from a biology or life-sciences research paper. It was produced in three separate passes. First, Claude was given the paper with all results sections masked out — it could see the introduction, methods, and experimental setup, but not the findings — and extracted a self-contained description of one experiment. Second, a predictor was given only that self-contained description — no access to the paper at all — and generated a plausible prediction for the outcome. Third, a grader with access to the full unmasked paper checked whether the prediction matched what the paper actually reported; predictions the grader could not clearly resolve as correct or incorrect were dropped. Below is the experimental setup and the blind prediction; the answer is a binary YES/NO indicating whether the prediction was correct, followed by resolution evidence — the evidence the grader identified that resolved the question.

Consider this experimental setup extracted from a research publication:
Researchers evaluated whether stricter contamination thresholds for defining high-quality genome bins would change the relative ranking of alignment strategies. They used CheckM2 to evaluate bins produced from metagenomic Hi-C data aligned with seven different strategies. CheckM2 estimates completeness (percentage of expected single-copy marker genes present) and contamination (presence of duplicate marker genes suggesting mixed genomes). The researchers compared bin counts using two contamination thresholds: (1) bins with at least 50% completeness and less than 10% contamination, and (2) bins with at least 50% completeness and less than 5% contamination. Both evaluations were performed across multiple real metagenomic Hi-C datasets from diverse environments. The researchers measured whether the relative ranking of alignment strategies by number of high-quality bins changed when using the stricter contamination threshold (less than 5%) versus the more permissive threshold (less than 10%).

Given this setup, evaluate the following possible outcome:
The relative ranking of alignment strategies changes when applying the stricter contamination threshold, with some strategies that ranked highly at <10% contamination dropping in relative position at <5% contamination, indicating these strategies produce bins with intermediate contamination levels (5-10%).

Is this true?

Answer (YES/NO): NO